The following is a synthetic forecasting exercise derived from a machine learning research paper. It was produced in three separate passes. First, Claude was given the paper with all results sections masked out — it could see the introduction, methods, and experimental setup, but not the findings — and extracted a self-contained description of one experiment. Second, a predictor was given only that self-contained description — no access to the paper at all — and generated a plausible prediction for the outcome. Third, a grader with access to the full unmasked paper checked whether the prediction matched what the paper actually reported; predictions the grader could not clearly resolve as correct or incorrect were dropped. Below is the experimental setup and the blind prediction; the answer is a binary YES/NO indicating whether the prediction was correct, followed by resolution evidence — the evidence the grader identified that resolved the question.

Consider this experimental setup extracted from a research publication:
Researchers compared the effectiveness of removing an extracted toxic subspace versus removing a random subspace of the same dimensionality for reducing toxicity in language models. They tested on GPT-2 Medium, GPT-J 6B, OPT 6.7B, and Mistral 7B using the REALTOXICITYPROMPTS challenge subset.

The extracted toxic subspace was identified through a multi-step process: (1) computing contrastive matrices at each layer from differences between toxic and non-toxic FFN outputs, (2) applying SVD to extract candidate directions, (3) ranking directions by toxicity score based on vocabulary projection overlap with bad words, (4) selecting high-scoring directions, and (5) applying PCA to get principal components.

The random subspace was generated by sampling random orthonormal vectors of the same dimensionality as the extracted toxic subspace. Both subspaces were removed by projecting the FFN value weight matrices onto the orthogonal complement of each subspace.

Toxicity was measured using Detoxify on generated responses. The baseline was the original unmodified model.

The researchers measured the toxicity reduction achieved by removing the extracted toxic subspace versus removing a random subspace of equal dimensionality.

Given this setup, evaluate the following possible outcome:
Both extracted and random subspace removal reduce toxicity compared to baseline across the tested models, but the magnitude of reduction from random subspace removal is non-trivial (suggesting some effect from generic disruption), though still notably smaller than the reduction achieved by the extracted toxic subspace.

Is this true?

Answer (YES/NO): NO